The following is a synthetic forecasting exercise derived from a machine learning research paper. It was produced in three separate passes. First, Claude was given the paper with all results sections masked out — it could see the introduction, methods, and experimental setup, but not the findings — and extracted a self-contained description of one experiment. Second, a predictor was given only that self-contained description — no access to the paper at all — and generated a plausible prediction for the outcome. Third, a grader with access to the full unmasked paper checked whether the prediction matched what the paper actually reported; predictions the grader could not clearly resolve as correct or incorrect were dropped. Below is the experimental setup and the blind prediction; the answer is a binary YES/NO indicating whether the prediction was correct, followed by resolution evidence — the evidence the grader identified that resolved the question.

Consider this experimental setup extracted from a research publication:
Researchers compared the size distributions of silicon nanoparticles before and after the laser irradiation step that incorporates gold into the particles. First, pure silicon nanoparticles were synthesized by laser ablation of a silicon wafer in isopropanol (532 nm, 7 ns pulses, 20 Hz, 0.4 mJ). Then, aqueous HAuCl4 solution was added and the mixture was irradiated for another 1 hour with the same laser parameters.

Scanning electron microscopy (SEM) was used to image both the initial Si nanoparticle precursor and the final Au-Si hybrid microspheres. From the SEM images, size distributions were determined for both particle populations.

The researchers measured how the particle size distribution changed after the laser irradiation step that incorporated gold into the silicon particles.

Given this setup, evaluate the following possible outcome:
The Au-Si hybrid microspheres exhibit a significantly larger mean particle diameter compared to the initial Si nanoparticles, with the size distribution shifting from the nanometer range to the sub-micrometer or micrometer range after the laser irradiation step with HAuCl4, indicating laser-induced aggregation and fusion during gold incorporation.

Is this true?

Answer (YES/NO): NO